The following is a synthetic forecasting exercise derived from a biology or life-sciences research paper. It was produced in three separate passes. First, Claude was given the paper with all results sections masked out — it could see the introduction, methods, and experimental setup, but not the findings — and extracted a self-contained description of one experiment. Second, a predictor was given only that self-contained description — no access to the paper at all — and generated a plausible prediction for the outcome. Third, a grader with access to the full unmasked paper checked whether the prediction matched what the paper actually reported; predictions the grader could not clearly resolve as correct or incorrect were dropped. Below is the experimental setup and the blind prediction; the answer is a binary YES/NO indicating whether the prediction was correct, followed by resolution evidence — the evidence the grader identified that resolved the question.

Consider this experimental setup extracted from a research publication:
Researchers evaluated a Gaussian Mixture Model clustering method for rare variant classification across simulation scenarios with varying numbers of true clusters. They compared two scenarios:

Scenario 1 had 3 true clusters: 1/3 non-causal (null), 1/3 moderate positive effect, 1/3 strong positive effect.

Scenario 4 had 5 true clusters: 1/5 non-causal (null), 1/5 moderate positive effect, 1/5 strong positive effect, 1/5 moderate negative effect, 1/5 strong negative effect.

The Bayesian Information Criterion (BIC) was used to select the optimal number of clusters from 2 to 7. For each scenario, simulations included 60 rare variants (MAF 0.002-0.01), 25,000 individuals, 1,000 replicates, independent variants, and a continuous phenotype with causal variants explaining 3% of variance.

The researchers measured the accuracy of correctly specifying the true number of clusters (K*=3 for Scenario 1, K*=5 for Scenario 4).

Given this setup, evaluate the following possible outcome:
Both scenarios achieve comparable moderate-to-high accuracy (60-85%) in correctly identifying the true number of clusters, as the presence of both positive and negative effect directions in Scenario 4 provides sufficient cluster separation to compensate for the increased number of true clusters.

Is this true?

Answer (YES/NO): NO